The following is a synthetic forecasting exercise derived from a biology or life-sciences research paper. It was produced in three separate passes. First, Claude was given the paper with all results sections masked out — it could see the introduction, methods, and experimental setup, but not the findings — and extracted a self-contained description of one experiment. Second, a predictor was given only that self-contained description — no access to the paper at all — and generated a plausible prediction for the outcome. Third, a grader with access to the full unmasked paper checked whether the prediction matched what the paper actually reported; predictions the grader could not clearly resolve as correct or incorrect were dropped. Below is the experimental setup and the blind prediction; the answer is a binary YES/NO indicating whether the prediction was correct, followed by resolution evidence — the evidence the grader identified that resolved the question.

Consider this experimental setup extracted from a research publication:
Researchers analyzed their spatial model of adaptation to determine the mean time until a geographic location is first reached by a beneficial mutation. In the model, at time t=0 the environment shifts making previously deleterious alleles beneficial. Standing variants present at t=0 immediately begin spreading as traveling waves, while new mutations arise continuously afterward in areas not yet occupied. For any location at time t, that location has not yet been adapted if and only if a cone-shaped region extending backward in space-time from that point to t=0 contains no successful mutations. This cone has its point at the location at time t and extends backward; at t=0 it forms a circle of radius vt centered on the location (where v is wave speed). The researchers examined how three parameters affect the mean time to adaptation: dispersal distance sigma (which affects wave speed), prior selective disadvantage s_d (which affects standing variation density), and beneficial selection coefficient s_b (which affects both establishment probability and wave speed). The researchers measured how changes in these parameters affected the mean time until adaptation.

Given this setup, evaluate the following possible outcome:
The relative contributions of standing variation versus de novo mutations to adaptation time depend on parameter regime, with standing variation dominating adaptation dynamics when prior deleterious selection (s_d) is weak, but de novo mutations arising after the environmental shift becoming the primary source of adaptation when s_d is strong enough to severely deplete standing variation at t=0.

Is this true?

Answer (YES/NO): YES